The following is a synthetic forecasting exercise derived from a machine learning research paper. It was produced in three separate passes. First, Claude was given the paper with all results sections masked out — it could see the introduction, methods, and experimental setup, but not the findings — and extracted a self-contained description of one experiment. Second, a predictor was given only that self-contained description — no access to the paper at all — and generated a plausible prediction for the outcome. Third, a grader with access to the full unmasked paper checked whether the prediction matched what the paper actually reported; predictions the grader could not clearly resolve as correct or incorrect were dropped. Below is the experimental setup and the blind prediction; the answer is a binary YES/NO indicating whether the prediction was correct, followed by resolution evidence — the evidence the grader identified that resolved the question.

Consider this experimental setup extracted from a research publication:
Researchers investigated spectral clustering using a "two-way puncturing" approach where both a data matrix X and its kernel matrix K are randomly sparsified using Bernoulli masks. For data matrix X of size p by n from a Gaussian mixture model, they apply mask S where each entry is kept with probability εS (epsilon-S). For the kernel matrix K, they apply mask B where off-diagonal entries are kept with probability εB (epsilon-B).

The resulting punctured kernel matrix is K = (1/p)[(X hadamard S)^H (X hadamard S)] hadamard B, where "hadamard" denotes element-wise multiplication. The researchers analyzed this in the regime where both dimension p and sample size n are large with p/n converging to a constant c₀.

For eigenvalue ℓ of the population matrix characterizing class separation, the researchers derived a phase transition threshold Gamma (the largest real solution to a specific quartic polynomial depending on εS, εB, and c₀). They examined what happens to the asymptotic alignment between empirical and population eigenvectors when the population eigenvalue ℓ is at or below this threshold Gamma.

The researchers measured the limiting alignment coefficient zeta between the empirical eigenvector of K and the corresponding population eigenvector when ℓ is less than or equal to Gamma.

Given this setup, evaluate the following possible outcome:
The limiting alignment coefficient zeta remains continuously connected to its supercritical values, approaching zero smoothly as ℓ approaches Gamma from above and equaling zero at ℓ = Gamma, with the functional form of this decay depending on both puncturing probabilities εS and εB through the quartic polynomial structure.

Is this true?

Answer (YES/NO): YES